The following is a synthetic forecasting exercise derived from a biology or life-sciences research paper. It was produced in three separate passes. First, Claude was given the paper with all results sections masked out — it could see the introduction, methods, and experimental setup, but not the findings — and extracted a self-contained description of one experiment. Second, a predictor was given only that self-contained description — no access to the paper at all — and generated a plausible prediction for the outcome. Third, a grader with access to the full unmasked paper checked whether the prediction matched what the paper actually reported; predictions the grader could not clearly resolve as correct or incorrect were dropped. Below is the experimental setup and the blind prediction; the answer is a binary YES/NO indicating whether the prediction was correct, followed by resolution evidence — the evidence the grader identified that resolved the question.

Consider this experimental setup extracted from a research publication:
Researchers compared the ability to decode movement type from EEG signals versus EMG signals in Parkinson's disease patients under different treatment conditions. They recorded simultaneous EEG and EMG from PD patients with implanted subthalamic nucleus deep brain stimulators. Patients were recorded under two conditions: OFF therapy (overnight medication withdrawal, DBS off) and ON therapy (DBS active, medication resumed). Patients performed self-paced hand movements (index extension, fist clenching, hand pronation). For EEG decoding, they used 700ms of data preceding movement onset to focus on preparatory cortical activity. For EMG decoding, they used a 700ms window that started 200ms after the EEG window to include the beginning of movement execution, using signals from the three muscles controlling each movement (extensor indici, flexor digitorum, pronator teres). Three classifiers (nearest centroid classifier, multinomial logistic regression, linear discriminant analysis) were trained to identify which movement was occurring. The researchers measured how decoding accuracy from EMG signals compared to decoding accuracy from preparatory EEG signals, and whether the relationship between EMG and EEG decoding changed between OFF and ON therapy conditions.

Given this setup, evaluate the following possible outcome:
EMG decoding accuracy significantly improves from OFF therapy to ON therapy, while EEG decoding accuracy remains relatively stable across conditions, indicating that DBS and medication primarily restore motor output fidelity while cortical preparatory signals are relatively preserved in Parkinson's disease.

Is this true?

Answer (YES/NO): NO